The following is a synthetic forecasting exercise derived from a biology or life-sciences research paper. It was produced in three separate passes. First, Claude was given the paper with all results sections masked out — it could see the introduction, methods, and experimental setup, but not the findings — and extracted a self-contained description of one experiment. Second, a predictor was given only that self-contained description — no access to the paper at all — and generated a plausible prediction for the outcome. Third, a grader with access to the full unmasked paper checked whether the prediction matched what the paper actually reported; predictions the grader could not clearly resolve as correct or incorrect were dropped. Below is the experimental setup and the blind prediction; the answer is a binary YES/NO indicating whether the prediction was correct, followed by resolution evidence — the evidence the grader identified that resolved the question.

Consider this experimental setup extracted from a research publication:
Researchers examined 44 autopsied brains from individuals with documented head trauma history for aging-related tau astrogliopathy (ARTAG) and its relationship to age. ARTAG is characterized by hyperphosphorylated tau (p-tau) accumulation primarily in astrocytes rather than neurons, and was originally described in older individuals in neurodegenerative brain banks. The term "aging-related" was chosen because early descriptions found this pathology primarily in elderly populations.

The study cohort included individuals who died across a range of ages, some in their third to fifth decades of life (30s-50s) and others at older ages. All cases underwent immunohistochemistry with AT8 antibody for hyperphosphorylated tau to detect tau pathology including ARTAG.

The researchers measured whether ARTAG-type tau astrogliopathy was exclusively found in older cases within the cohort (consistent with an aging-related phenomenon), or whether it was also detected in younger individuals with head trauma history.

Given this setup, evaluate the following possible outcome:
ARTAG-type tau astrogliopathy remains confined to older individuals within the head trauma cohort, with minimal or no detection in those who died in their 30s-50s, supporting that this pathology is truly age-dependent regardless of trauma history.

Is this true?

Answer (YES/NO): NO